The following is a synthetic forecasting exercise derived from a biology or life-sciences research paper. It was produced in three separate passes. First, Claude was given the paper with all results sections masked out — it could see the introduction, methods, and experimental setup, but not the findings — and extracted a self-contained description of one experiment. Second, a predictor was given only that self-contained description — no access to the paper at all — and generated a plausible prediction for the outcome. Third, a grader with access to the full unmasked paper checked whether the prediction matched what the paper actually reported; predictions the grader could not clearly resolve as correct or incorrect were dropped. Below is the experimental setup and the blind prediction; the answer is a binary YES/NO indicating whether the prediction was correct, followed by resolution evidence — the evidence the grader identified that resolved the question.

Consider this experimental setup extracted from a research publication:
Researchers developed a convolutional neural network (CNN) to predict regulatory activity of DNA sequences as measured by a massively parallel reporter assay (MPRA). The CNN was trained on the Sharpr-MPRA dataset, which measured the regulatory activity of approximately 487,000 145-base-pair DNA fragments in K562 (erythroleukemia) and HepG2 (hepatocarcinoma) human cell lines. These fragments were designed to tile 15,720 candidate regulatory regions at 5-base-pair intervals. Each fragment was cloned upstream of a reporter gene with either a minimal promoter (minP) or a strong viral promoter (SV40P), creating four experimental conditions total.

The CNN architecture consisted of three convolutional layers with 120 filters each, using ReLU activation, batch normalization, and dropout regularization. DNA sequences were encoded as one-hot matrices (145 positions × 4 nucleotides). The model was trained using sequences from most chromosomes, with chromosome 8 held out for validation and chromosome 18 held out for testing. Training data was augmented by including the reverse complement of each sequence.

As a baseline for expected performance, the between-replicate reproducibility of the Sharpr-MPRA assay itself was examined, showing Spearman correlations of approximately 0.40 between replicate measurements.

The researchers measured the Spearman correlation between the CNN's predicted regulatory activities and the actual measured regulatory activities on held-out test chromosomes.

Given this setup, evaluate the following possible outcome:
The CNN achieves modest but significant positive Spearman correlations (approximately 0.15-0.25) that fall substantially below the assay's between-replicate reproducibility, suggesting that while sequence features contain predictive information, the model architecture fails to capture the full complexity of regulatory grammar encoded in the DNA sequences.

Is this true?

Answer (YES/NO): NO